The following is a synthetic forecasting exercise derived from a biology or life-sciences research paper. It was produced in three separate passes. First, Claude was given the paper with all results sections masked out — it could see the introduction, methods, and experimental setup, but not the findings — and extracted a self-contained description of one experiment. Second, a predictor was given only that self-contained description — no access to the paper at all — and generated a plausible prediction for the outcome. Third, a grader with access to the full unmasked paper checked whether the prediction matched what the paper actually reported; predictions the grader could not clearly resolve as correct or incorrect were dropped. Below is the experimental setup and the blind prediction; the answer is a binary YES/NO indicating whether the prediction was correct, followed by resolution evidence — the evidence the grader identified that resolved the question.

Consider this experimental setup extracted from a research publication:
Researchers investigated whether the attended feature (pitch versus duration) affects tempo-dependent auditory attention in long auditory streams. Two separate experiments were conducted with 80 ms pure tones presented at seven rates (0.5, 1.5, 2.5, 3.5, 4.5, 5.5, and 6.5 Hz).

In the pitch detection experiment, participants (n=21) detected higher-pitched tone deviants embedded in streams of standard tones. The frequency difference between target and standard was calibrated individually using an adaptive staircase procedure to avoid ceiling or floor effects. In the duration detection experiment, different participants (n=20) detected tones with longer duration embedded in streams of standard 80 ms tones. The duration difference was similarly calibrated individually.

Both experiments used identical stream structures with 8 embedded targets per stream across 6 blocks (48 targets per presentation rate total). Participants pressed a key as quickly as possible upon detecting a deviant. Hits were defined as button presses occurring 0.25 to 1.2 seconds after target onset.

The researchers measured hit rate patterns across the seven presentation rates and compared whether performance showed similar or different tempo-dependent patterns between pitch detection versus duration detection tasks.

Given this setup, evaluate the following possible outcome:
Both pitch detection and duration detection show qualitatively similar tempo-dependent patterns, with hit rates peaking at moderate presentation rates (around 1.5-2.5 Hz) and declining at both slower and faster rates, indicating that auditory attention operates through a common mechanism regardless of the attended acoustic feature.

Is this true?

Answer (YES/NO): YES